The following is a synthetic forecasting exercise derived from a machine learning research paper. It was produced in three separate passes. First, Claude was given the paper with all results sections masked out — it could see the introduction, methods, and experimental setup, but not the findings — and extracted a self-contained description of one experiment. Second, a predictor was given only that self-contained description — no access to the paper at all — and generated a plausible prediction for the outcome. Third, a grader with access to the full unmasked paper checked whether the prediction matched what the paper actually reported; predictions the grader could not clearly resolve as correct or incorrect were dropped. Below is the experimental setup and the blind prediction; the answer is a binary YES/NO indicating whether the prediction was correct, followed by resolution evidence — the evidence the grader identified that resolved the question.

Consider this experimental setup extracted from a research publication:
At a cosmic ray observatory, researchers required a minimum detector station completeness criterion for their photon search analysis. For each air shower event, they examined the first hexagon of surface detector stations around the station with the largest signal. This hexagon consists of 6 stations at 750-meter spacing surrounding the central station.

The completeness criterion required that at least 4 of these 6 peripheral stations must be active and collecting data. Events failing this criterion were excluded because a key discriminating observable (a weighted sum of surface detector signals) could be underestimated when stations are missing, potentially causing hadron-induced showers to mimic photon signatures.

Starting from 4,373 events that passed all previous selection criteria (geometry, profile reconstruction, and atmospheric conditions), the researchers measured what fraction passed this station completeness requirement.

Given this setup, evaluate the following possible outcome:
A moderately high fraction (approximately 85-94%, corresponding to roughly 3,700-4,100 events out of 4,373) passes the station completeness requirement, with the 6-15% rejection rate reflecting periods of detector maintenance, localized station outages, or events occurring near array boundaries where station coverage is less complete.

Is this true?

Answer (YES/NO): YES